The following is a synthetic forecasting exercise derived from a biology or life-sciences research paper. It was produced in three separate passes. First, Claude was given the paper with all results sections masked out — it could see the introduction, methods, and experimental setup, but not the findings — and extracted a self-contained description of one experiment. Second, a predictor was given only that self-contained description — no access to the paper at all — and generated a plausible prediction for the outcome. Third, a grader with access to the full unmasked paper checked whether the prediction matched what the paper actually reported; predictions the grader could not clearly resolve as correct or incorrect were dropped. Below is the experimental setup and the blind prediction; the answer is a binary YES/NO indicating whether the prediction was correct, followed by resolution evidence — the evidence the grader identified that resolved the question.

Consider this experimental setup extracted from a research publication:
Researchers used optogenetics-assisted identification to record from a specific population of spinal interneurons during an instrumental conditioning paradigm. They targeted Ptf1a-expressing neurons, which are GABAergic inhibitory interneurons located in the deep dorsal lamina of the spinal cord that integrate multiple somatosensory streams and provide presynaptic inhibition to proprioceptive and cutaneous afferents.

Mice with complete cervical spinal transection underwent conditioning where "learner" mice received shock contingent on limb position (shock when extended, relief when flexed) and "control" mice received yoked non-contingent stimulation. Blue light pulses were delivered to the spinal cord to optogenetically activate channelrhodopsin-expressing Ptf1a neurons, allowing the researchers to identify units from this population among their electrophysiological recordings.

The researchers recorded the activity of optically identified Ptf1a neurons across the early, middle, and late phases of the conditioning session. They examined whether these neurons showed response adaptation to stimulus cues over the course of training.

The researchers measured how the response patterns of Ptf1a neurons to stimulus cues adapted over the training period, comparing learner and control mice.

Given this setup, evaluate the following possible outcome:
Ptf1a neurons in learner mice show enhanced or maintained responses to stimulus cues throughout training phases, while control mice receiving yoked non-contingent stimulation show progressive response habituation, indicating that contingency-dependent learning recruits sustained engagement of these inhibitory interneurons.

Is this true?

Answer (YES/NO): YES